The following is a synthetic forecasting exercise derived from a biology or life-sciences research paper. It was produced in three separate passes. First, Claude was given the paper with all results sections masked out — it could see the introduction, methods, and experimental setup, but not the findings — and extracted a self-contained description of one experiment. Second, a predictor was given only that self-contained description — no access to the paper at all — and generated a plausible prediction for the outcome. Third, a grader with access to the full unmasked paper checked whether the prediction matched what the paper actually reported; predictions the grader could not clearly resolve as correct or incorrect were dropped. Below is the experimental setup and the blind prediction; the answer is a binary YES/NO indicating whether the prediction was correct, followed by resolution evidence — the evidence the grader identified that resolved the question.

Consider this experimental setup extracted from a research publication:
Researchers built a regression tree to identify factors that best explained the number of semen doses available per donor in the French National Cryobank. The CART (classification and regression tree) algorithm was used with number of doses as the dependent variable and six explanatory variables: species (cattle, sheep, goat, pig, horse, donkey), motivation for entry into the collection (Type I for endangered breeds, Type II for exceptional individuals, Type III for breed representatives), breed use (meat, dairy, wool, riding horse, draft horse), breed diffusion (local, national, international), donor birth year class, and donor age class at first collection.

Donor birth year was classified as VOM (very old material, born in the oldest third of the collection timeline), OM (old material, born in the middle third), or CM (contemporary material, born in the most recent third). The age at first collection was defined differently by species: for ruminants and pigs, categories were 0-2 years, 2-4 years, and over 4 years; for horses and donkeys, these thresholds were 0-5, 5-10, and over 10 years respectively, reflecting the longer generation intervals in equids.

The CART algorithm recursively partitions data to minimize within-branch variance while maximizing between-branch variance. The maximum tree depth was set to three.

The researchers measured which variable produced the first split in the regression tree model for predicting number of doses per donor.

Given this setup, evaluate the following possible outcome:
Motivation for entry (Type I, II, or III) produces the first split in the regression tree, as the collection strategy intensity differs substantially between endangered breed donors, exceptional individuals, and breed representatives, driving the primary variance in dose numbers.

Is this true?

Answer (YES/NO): NO